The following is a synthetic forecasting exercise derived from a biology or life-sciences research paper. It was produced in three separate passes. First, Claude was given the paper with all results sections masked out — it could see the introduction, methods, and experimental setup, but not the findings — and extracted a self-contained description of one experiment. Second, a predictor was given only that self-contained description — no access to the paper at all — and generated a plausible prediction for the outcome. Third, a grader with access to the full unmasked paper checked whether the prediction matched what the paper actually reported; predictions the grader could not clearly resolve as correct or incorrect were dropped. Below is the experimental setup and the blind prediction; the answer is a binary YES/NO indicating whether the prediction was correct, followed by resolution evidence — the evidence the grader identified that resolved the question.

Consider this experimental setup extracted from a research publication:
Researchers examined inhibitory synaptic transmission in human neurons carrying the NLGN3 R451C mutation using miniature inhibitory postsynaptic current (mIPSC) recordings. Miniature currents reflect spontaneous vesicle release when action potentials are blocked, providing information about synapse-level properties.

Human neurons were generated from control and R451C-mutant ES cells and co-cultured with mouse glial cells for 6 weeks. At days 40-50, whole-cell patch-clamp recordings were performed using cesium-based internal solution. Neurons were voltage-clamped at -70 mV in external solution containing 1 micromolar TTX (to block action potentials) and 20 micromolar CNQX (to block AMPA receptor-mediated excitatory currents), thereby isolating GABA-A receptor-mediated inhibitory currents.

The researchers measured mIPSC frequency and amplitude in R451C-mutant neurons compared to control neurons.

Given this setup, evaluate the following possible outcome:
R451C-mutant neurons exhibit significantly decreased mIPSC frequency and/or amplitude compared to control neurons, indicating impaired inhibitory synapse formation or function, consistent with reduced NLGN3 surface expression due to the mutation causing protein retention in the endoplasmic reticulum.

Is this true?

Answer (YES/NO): NO